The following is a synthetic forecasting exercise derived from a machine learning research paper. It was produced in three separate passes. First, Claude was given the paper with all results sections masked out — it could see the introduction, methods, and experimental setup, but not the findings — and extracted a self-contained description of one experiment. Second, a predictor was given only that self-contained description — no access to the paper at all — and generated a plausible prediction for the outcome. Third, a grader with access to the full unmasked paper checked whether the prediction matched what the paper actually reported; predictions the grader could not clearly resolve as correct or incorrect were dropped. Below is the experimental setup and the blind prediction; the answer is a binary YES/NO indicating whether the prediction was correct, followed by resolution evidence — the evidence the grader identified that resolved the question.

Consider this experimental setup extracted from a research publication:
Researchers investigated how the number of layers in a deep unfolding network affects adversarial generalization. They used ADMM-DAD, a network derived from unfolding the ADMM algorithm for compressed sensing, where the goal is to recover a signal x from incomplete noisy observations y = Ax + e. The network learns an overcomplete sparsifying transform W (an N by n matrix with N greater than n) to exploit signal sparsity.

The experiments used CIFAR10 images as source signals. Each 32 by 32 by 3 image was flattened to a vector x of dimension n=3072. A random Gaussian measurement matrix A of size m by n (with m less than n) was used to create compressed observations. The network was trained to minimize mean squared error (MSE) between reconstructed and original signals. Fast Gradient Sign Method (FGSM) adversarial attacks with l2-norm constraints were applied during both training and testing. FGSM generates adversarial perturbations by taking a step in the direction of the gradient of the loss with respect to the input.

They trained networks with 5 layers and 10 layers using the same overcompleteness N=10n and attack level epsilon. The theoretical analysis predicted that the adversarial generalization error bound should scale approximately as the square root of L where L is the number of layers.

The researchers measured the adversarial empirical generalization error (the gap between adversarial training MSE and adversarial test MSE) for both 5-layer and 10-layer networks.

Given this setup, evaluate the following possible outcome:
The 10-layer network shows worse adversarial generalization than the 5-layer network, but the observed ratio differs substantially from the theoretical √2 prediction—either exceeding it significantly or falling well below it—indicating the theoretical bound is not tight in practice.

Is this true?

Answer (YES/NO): NO